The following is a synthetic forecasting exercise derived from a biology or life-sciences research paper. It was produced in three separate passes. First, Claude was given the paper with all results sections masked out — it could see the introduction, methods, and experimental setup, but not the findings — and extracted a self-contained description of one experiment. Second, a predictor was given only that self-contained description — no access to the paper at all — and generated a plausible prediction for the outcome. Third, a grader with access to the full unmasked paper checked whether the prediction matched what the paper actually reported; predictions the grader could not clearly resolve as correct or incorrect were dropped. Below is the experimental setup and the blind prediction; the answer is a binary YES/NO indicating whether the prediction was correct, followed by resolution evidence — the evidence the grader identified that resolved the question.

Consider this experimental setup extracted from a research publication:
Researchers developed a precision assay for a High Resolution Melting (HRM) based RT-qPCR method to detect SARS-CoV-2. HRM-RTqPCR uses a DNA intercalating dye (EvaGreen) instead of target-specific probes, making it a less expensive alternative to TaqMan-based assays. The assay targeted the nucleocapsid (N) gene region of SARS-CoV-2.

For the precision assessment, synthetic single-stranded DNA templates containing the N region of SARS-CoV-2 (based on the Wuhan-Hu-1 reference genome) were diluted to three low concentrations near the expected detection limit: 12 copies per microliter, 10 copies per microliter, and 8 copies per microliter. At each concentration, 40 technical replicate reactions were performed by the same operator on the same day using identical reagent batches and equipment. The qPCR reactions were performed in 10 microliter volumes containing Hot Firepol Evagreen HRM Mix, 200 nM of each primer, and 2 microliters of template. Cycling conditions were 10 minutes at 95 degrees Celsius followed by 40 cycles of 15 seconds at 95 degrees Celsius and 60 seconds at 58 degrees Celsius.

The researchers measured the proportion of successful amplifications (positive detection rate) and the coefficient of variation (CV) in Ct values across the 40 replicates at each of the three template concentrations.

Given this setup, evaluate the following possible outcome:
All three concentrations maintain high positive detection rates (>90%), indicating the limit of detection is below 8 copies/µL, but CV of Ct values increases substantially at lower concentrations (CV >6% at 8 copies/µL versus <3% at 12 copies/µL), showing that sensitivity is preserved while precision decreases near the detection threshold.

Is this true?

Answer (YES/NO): NO